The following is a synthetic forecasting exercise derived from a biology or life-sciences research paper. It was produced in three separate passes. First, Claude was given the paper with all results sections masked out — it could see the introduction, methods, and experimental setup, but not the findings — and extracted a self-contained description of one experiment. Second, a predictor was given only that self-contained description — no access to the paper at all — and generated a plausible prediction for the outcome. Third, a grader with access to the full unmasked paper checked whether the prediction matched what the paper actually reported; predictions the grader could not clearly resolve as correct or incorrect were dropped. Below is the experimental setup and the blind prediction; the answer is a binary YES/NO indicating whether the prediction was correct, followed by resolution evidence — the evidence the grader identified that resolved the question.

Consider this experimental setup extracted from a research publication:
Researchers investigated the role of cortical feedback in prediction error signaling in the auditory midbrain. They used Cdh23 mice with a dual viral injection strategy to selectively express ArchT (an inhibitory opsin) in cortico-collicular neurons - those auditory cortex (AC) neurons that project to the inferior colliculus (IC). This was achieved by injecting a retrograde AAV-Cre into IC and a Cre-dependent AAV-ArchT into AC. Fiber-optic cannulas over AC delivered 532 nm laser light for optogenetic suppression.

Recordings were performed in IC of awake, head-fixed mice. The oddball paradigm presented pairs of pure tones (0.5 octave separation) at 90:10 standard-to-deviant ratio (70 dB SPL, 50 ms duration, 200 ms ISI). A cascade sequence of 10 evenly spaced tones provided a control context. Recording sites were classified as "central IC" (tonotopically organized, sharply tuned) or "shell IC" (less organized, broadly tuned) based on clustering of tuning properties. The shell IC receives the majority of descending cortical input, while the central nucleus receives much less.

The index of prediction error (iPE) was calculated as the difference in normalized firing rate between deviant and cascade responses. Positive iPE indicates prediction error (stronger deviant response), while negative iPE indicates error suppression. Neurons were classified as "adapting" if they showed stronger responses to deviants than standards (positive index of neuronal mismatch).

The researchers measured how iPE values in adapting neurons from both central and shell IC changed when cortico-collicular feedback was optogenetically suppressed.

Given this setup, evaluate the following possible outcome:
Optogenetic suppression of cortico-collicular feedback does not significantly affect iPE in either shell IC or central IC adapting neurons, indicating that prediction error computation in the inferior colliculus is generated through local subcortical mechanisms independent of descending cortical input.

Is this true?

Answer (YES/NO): NO